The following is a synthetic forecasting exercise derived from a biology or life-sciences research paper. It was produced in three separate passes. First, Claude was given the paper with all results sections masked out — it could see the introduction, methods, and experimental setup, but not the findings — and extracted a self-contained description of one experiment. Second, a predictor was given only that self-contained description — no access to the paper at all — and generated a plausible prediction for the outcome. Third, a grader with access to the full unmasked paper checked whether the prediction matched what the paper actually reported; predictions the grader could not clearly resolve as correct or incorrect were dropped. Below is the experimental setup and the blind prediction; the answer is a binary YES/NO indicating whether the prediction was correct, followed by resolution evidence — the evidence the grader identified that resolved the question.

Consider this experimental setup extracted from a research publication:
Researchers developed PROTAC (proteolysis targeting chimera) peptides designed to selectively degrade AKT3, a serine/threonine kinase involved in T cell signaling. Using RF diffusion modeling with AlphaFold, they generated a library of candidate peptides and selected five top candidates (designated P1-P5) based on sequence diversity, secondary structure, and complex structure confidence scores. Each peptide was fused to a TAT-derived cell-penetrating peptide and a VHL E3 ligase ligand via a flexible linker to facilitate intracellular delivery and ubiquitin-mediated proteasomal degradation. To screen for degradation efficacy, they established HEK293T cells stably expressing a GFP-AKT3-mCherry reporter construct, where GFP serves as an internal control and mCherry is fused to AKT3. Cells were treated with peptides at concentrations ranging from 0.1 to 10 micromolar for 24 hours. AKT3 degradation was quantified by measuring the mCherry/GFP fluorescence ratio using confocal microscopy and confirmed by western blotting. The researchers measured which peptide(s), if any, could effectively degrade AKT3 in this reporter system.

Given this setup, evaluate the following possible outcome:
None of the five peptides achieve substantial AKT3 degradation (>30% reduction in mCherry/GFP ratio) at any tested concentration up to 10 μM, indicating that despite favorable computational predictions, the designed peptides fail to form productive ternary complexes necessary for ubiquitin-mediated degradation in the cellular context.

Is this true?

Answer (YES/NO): NO